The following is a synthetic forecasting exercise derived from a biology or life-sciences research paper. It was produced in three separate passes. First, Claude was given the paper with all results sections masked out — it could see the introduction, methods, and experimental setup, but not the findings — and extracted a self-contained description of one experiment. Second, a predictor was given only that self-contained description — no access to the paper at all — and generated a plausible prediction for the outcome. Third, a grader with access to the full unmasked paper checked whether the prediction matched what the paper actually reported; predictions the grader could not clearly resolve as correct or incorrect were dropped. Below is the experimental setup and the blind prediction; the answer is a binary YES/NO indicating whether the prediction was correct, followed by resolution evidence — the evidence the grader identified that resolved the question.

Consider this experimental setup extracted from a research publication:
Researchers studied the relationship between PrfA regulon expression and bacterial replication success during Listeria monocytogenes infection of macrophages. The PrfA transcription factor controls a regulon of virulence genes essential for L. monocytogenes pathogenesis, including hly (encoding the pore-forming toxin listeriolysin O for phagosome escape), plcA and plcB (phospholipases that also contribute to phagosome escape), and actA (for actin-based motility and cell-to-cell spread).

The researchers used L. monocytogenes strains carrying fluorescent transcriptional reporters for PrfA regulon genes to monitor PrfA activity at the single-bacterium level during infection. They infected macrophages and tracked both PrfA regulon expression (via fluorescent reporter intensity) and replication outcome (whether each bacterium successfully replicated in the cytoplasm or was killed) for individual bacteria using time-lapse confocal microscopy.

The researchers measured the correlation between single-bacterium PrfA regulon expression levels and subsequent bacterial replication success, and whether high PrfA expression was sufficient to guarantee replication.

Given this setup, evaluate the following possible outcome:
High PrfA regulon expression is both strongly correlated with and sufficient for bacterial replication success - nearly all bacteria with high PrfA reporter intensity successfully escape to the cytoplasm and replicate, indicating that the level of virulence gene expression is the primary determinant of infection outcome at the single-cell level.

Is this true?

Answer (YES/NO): NO